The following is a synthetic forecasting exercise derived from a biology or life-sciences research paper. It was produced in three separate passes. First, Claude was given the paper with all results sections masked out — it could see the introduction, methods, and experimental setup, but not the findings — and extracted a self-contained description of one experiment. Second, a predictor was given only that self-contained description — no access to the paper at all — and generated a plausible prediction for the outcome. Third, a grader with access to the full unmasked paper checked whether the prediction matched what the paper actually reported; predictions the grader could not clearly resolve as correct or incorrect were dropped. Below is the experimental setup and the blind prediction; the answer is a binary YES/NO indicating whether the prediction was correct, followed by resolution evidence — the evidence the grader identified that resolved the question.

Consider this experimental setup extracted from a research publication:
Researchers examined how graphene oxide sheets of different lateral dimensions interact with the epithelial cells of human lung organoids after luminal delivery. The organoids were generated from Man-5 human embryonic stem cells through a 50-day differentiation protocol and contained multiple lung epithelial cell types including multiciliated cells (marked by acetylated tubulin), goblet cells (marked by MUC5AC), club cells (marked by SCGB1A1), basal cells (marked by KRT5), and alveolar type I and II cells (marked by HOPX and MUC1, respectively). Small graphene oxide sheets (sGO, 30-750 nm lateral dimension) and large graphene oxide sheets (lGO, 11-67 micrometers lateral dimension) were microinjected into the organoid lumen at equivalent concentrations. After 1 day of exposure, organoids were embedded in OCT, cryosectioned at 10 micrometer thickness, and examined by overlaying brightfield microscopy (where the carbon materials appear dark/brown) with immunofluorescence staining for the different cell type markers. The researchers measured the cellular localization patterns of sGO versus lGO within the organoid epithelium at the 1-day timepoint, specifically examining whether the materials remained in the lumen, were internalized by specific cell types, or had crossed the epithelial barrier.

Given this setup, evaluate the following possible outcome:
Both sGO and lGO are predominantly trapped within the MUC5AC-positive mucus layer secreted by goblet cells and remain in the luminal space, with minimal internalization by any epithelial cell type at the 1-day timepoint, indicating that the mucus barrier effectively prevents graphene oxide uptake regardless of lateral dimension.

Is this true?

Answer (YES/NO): NO